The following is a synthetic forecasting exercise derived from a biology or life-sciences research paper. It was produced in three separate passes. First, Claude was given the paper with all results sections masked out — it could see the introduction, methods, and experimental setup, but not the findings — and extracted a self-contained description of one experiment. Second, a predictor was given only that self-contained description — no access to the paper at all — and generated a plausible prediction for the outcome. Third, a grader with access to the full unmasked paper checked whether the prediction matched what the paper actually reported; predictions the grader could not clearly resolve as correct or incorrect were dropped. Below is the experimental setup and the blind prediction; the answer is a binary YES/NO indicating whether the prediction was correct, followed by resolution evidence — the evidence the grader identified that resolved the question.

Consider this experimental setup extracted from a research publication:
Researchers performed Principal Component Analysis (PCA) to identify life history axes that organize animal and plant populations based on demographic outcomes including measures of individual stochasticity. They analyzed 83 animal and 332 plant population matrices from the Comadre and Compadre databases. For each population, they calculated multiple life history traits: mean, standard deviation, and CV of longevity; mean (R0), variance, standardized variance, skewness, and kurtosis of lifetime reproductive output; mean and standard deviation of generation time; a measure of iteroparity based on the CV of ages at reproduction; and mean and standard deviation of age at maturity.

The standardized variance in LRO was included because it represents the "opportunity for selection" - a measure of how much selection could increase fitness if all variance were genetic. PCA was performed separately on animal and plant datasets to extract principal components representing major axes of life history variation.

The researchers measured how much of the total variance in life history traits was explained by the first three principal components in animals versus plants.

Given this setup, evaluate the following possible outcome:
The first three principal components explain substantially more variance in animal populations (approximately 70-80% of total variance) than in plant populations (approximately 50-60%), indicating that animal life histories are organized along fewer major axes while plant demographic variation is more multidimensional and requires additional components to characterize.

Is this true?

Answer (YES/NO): NO